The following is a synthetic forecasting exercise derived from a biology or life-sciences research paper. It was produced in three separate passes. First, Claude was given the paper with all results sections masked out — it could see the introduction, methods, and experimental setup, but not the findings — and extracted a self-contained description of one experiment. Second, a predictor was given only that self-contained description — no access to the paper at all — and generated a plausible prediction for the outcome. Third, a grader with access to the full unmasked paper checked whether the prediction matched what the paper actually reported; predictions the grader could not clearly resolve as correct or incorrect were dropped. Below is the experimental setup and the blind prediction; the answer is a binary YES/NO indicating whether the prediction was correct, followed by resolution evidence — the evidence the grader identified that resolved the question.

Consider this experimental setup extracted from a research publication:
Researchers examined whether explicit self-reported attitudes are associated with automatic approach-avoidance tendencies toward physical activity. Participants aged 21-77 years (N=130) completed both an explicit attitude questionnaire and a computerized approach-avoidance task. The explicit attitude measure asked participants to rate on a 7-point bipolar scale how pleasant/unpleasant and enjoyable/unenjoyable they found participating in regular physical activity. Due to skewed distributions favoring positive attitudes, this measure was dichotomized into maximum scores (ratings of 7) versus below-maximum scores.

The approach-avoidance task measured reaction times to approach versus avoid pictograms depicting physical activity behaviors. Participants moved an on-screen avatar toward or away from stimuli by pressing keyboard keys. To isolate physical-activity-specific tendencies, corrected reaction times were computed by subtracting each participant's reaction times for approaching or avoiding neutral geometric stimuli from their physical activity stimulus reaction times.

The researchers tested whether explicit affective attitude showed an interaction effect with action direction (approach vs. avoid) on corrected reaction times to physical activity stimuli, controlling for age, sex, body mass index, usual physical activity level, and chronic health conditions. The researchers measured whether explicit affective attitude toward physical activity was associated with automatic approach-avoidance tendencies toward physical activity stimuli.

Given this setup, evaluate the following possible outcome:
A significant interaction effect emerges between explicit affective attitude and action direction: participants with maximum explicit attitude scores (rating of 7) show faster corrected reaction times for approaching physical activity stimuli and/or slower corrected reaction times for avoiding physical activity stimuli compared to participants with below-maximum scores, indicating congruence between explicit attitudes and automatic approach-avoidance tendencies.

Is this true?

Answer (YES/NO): YES